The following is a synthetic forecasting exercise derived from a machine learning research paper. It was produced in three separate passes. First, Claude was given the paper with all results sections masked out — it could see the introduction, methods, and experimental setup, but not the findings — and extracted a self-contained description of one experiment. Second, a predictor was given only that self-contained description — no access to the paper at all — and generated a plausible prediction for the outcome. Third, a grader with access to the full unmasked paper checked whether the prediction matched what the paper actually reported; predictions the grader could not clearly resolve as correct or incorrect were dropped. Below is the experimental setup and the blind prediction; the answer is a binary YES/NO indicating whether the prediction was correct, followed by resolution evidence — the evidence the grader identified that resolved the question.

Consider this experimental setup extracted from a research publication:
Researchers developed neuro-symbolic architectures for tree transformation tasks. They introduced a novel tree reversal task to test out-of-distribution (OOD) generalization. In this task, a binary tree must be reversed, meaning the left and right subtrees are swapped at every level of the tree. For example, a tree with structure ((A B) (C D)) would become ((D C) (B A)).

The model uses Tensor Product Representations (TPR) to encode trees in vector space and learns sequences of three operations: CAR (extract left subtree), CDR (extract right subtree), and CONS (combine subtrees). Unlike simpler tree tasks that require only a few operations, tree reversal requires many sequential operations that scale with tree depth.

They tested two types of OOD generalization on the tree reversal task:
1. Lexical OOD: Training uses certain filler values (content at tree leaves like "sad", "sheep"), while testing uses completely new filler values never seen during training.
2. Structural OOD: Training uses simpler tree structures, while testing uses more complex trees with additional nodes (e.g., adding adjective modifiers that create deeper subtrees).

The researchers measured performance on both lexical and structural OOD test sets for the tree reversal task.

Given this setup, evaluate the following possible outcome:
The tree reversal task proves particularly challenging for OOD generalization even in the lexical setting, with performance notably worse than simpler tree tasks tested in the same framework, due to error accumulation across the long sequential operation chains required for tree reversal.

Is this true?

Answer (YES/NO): NO